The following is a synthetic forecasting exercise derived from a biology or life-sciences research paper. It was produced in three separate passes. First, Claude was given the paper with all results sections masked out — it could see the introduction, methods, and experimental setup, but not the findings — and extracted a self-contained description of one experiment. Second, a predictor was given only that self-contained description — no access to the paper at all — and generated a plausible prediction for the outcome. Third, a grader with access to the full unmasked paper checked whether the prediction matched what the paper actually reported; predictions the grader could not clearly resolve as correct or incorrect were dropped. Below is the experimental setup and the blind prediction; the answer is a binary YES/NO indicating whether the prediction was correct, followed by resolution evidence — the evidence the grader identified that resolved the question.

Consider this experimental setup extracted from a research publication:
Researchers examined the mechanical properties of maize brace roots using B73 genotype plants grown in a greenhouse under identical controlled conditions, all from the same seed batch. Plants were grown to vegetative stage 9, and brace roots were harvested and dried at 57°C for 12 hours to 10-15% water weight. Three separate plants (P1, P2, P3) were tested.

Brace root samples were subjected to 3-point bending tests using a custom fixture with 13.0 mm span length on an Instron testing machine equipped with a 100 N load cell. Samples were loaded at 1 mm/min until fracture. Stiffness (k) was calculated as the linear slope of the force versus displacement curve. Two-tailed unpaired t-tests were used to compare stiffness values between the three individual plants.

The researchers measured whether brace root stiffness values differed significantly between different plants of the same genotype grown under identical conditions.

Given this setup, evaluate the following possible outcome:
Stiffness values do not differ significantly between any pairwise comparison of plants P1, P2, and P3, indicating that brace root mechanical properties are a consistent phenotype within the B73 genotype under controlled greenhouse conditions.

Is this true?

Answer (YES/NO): NO